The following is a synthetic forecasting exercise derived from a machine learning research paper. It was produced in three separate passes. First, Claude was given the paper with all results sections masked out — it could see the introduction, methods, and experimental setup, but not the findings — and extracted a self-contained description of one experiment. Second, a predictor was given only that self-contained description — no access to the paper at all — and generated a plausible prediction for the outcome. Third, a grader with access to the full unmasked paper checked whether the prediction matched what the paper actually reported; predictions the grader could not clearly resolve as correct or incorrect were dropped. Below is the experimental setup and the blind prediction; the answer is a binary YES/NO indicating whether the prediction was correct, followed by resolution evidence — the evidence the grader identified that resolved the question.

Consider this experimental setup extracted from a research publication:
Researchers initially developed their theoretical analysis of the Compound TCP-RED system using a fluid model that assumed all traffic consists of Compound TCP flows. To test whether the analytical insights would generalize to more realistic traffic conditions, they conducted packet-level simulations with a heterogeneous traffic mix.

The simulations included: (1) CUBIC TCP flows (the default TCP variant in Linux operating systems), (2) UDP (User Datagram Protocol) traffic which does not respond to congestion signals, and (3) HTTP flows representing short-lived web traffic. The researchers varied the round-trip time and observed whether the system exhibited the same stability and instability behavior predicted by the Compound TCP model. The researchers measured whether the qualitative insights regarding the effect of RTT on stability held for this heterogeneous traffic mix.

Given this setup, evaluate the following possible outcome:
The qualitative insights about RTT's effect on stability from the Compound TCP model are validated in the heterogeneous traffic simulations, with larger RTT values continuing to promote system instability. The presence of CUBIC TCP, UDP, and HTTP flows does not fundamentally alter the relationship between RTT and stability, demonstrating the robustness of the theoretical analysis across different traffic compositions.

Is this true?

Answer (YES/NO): YES